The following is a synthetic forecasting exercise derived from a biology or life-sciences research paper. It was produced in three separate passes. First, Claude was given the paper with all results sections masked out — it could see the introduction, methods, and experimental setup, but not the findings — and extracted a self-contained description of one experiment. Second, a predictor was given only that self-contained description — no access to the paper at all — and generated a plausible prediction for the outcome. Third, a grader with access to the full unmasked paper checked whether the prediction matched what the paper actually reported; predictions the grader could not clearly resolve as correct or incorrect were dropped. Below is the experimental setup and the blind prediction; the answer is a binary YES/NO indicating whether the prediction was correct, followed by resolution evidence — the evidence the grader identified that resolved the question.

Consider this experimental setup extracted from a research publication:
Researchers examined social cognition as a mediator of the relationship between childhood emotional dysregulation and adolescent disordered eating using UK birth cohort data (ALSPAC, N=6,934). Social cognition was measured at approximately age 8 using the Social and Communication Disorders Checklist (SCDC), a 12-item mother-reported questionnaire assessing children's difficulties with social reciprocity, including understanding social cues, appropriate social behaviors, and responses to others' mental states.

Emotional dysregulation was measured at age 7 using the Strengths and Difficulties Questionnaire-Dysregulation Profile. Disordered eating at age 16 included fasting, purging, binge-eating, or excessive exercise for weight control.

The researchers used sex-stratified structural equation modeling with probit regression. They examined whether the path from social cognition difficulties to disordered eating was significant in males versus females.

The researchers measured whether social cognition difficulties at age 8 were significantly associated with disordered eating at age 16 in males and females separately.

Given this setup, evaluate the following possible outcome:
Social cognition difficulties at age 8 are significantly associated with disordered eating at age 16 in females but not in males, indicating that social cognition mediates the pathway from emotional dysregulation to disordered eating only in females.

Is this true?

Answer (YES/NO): NO